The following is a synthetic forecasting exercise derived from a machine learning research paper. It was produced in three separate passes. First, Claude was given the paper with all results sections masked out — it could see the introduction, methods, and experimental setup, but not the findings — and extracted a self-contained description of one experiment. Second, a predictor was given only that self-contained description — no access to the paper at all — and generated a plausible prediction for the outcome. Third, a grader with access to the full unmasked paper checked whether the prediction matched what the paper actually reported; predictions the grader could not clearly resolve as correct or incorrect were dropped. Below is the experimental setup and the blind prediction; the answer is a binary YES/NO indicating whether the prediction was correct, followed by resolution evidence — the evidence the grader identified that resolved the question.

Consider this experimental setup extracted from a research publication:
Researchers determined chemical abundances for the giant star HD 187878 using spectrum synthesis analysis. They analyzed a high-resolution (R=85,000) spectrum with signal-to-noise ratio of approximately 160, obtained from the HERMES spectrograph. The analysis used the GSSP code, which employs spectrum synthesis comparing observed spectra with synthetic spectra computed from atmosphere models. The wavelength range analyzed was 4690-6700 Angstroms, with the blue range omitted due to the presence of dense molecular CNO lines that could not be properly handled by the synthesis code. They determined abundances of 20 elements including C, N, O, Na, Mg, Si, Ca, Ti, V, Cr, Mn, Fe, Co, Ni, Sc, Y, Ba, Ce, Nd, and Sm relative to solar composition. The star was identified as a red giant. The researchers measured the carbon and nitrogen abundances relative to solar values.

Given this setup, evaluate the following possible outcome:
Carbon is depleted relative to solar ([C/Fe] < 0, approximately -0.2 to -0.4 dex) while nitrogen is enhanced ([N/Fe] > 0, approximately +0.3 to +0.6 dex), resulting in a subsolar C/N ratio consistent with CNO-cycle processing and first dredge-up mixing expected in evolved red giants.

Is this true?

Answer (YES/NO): NO